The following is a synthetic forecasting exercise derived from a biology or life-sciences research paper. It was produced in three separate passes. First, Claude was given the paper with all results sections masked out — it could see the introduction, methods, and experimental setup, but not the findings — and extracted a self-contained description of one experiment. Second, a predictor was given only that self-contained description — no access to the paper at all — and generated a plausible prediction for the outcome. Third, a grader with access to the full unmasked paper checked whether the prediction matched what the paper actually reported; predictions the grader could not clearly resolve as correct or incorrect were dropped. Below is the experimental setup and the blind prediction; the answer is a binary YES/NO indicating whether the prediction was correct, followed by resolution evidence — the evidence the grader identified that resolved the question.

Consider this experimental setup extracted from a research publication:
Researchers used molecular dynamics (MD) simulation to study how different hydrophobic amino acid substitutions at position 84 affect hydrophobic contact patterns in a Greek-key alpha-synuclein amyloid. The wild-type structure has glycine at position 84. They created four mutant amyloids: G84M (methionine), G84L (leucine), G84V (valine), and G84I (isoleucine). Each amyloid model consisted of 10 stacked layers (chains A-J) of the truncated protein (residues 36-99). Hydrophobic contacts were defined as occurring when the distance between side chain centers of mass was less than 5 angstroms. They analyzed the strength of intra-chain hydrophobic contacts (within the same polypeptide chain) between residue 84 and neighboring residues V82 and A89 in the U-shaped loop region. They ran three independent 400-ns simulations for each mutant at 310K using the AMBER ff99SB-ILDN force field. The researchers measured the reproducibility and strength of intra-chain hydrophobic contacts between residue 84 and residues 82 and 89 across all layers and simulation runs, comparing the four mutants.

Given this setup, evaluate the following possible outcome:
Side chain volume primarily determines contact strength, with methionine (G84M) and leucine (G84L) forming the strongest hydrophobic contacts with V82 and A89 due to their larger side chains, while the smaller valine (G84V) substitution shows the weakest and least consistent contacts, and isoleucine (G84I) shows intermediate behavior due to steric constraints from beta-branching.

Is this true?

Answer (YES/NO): NO